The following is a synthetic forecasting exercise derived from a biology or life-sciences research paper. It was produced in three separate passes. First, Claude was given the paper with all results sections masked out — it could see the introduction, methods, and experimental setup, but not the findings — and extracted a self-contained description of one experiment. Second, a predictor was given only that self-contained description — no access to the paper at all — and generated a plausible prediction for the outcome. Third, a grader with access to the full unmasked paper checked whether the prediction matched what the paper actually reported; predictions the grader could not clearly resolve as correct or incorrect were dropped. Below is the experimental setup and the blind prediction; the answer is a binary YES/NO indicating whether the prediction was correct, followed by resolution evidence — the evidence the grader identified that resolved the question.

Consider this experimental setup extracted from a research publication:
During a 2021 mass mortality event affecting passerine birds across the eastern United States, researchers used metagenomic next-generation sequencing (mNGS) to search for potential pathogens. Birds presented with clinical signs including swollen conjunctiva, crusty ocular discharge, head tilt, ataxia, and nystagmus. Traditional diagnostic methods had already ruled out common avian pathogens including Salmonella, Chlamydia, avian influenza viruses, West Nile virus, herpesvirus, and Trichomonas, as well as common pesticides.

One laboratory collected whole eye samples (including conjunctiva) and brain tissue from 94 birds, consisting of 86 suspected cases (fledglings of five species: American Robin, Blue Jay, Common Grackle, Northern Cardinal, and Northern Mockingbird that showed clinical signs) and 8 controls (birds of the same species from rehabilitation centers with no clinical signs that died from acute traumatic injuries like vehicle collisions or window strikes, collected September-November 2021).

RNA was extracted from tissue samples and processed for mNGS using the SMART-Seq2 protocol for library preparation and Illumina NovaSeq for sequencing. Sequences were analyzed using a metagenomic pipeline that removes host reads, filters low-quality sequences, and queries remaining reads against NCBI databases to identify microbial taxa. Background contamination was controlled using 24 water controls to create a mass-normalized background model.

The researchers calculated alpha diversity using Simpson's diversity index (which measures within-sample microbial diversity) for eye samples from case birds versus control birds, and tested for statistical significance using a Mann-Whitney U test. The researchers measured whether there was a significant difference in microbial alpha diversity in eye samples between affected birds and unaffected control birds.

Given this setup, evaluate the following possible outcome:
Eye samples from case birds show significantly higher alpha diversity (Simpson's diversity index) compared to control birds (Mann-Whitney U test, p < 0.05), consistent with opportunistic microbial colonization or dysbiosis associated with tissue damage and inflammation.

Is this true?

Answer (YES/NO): NO